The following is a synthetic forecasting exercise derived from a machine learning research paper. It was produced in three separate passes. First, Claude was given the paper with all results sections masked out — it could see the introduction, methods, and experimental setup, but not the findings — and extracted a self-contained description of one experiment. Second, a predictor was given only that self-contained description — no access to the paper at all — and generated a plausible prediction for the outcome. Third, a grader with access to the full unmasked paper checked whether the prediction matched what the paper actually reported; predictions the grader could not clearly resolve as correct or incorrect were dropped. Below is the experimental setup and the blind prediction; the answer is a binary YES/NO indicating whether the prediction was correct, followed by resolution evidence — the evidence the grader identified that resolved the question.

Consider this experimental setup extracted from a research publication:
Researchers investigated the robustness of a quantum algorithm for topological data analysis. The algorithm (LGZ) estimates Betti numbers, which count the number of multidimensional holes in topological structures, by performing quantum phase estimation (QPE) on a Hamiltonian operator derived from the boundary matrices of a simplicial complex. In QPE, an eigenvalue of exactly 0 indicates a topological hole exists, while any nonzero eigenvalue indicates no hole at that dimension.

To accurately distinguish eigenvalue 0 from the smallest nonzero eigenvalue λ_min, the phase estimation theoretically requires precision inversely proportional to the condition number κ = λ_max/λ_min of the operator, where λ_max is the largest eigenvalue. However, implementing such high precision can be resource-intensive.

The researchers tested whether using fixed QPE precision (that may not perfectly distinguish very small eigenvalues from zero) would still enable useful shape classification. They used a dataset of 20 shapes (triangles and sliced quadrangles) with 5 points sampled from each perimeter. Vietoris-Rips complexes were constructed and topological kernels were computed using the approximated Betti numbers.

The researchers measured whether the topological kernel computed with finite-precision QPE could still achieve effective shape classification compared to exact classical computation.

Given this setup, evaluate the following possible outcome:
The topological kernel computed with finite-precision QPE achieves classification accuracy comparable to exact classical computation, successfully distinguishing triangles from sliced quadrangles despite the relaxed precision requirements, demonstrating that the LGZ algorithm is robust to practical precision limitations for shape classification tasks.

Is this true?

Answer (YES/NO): YES